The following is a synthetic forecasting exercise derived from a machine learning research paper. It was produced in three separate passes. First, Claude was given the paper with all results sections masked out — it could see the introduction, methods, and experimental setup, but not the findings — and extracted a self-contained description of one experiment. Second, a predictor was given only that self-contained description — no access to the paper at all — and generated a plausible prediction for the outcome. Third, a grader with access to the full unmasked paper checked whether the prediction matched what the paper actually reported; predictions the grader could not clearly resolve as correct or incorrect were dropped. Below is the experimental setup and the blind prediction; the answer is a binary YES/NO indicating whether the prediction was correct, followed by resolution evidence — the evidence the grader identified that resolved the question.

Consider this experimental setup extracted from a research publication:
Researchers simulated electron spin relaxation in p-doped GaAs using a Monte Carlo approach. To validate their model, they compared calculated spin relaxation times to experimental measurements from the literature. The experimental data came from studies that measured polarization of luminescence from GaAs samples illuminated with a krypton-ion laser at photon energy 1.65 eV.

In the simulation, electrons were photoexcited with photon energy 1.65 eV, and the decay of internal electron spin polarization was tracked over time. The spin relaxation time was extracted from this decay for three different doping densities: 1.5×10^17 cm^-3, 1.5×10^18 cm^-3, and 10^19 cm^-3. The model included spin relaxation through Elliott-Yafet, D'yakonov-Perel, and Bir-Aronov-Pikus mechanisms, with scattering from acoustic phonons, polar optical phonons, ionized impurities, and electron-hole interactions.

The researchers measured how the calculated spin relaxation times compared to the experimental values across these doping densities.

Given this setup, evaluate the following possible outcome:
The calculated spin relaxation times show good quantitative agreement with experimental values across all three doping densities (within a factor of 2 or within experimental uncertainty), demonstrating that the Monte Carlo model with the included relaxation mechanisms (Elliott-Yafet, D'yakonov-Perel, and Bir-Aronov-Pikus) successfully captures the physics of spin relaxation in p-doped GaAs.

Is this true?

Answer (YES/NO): YES